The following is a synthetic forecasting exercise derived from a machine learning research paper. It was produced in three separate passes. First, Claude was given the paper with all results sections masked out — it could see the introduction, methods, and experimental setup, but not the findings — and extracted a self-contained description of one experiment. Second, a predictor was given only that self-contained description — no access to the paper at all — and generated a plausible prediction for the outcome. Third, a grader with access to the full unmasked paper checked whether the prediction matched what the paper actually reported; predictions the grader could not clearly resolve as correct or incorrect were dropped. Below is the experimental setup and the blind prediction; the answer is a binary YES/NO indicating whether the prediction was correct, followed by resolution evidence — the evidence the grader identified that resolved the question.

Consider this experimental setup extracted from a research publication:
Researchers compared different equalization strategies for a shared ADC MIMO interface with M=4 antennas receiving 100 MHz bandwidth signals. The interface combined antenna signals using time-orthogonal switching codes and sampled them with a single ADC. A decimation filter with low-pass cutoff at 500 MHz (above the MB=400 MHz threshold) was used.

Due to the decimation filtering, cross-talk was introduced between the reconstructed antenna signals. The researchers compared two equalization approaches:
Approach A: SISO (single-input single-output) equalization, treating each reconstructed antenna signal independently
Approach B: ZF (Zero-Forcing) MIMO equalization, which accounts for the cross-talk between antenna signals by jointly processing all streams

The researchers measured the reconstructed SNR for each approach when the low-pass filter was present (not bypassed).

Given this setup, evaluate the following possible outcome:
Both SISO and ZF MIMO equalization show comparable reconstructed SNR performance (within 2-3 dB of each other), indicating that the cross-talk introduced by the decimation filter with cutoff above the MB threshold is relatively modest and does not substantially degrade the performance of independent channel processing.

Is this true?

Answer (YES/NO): NO